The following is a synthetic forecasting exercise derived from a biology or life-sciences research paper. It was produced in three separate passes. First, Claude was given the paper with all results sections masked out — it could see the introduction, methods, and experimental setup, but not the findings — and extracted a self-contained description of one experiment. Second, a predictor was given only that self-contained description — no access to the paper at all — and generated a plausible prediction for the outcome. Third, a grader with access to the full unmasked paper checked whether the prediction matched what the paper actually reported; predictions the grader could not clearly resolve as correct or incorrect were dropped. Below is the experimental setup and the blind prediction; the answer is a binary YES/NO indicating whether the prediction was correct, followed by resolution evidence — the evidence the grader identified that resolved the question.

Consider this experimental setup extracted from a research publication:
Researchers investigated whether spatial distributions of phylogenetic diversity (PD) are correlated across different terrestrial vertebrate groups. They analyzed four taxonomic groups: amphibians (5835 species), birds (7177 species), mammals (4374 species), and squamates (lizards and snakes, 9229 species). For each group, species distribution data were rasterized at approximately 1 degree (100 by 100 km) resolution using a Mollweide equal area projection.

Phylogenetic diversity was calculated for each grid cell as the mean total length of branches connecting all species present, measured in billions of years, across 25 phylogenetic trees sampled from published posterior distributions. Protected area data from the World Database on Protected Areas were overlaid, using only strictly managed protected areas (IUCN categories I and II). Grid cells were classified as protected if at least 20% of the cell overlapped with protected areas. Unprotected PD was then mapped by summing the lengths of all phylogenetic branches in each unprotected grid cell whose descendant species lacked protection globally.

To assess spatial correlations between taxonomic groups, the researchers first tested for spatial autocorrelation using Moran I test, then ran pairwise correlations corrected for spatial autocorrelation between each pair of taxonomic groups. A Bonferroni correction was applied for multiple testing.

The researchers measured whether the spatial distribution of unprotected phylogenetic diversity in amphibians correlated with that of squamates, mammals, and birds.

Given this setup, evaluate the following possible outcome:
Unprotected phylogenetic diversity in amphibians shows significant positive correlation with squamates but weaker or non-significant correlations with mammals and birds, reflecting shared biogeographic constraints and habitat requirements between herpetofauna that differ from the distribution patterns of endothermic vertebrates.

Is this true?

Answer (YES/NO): NO